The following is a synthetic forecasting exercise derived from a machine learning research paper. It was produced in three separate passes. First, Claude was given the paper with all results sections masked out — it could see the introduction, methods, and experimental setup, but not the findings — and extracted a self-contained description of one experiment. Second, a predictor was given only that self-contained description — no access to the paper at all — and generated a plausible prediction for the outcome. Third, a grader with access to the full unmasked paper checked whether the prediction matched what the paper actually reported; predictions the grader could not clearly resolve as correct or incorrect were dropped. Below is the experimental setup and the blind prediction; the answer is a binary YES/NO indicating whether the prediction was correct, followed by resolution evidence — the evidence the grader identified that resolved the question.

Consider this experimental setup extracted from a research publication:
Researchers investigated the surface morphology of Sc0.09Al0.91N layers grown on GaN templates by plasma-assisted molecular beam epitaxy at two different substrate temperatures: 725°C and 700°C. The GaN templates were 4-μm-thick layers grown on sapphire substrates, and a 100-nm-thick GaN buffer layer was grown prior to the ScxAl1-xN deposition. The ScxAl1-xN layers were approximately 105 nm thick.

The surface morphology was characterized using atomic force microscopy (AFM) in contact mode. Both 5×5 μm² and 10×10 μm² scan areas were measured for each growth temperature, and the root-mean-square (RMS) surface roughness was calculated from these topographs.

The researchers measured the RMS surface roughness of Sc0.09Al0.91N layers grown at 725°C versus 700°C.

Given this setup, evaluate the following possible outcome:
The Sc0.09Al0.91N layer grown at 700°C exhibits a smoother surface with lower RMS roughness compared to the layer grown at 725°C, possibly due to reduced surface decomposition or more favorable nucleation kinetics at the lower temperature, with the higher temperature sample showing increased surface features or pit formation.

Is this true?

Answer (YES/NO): YES